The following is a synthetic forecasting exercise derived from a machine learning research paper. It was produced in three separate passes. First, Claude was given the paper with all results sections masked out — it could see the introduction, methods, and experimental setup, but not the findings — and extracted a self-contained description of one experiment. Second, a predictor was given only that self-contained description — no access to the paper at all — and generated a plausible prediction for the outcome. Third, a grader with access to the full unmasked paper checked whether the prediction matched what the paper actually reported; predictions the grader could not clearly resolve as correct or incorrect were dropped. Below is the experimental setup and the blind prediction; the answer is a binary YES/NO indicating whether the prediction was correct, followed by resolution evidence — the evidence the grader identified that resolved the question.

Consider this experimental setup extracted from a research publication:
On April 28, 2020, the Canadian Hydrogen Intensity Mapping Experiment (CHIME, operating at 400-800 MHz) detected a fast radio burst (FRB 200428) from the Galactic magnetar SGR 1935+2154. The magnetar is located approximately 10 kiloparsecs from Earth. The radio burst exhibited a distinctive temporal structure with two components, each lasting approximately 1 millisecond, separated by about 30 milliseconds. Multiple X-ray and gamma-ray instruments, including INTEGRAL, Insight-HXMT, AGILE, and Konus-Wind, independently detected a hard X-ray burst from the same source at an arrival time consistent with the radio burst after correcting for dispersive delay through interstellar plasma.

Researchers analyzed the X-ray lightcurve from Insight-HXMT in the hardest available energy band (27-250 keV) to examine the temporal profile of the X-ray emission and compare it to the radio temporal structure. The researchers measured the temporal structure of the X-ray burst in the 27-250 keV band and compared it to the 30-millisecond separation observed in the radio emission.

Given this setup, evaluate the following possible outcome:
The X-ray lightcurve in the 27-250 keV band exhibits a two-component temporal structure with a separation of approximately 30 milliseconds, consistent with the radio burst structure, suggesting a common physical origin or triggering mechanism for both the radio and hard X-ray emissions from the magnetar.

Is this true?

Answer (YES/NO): YES